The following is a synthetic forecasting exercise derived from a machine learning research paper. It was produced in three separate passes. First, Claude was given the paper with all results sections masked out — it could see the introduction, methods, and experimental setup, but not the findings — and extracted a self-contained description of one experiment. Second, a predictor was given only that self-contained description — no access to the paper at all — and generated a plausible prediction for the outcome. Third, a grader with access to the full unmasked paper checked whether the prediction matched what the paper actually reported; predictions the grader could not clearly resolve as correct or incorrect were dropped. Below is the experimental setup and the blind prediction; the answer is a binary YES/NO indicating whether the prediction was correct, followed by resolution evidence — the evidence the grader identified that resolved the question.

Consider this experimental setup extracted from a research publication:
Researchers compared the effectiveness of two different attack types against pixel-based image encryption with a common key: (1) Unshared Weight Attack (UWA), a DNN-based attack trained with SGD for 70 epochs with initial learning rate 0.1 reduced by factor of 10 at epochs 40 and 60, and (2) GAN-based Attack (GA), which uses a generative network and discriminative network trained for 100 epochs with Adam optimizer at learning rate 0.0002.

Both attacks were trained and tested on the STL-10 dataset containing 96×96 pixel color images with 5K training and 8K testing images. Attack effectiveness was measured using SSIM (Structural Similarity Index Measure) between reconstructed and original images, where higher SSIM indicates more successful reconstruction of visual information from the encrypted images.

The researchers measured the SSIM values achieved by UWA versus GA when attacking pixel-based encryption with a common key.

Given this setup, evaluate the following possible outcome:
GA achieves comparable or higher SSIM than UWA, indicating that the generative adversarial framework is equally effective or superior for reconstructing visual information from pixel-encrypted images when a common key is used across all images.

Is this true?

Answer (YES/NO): YES